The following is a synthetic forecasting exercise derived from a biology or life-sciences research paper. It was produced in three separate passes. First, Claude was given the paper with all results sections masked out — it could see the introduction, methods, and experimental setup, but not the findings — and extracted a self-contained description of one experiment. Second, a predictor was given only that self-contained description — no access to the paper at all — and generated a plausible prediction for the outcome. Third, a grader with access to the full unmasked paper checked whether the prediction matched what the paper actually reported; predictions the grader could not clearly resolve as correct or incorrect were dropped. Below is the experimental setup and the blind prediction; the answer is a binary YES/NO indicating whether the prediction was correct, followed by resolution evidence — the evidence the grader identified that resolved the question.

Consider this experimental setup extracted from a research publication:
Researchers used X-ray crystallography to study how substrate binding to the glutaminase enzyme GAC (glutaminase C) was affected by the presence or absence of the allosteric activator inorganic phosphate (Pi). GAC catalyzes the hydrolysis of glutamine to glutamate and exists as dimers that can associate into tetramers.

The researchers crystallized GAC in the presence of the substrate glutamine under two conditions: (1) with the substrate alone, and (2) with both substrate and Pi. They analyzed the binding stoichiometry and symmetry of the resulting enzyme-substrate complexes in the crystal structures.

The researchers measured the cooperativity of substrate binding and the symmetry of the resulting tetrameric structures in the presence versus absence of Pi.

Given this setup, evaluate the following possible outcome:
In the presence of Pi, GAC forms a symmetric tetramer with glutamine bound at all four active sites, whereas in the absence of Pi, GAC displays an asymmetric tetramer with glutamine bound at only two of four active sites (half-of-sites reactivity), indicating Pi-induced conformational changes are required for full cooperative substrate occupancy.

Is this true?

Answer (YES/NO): NO